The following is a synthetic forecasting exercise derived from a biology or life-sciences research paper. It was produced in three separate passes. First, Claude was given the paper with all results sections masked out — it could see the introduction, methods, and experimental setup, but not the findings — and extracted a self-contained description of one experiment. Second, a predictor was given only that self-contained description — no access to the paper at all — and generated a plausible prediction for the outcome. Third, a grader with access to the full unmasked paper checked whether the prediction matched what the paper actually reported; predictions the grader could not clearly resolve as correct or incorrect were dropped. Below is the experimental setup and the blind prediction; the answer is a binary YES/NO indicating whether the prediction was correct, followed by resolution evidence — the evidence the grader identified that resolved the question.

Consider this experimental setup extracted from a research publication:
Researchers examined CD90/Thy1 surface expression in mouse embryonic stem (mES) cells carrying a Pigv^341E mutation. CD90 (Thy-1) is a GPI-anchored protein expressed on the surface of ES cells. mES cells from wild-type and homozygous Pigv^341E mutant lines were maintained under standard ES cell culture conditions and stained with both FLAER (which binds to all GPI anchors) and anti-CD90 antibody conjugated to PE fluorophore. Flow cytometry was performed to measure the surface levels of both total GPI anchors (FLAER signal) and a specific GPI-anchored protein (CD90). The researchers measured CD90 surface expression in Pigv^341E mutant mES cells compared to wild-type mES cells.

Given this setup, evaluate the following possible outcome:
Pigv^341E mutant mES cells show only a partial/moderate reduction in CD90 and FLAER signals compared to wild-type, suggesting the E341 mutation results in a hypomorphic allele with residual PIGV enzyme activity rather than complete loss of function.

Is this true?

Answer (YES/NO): YES